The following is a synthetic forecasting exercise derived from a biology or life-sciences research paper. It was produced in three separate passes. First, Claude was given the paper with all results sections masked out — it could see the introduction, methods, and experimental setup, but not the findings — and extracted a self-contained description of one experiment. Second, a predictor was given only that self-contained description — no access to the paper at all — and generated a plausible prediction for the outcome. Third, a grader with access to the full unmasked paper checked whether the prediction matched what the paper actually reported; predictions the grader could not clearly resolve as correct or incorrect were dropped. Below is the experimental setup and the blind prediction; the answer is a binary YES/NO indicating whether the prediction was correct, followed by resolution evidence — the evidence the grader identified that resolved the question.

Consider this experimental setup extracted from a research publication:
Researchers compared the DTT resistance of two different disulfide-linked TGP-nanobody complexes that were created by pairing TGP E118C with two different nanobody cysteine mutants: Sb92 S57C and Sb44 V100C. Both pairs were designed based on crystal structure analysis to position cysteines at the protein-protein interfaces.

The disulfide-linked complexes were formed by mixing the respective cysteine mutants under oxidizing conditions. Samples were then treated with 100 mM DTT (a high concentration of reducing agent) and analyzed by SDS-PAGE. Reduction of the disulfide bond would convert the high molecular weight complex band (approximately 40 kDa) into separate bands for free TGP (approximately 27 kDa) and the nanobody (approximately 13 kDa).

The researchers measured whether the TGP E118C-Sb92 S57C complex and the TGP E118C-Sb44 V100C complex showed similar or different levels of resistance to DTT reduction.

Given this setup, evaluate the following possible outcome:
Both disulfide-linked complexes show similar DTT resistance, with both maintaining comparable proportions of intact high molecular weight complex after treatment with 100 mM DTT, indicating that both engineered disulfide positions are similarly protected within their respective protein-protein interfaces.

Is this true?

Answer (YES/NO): NO